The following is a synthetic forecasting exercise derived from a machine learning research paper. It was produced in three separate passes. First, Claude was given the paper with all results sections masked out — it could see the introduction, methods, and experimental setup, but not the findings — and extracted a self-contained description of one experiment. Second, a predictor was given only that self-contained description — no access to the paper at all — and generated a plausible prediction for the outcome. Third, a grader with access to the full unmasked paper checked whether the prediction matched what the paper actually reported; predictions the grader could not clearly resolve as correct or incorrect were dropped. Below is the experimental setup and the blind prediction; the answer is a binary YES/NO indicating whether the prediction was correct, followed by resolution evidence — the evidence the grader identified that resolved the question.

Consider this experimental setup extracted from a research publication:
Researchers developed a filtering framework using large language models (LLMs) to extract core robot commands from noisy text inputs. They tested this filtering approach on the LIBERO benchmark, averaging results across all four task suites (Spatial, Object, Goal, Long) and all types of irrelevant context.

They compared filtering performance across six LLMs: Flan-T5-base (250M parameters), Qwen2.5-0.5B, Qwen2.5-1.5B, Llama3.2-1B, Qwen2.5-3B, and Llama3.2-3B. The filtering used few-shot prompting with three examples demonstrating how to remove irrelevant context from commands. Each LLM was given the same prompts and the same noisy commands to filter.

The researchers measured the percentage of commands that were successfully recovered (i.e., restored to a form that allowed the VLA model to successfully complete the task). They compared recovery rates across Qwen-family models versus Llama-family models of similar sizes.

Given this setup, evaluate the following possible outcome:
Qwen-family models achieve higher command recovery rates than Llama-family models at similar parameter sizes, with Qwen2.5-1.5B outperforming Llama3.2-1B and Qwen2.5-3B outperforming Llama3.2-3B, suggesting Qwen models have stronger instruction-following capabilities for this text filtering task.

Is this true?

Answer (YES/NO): YES